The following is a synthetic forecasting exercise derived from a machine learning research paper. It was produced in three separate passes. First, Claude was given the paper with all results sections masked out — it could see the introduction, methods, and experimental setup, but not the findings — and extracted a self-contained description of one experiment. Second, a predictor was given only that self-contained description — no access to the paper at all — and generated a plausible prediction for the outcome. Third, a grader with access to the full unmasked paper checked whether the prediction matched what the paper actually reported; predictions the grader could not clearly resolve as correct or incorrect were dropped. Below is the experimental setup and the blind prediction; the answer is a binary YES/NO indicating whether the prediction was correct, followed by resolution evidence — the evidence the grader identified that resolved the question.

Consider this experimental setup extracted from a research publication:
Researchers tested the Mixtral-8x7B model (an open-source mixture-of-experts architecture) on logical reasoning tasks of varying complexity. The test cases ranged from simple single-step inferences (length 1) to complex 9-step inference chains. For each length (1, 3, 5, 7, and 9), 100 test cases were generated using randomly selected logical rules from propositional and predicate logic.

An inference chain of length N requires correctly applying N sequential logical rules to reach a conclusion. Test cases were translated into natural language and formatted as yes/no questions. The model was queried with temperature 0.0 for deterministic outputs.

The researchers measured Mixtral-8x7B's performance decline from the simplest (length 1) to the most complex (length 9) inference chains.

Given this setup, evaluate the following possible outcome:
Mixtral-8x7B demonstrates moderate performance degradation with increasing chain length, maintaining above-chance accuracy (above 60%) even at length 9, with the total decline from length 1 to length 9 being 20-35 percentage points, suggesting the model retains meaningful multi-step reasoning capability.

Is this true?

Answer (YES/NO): NO